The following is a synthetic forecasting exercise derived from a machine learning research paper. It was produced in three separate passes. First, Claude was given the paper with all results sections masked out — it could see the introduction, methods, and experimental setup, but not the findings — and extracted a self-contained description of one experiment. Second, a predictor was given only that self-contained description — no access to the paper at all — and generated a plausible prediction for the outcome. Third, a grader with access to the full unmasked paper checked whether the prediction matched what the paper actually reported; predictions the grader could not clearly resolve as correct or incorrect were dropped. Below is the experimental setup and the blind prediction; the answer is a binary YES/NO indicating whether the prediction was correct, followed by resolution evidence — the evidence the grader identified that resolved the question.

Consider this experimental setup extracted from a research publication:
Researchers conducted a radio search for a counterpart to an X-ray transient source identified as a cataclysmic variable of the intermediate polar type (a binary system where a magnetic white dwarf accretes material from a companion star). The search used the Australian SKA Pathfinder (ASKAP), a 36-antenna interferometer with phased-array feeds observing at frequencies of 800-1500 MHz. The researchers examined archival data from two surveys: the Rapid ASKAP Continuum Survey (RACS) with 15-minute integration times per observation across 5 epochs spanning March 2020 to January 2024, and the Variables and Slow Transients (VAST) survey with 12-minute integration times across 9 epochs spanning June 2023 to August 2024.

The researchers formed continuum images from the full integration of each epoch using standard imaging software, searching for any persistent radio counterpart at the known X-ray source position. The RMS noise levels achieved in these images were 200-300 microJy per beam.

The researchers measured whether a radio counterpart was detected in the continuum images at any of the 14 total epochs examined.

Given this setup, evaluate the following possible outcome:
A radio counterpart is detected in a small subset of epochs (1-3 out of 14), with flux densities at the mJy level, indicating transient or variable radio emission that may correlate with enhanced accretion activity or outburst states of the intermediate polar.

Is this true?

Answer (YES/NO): NO